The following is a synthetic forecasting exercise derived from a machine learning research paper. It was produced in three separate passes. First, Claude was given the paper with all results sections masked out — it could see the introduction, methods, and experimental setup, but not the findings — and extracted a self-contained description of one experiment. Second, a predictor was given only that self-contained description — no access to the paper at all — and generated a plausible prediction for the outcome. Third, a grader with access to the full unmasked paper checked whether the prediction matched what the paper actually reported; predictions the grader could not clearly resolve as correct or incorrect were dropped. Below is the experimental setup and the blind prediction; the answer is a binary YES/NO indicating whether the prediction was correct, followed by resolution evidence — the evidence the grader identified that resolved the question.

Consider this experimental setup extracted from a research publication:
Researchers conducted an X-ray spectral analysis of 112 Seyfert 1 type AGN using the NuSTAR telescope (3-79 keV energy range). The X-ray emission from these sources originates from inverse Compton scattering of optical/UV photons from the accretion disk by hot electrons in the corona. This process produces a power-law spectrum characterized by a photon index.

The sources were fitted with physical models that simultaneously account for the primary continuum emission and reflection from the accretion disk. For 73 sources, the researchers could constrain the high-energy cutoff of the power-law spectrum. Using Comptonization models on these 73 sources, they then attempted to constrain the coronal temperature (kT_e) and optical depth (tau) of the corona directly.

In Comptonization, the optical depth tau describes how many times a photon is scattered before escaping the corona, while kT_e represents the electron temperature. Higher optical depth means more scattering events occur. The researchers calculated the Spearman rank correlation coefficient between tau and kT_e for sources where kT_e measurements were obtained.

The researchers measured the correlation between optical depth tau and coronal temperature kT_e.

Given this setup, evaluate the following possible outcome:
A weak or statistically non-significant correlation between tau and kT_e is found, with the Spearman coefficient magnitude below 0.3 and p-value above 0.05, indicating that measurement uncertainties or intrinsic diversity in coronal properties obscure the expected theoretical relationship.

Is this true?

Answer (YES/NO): NO